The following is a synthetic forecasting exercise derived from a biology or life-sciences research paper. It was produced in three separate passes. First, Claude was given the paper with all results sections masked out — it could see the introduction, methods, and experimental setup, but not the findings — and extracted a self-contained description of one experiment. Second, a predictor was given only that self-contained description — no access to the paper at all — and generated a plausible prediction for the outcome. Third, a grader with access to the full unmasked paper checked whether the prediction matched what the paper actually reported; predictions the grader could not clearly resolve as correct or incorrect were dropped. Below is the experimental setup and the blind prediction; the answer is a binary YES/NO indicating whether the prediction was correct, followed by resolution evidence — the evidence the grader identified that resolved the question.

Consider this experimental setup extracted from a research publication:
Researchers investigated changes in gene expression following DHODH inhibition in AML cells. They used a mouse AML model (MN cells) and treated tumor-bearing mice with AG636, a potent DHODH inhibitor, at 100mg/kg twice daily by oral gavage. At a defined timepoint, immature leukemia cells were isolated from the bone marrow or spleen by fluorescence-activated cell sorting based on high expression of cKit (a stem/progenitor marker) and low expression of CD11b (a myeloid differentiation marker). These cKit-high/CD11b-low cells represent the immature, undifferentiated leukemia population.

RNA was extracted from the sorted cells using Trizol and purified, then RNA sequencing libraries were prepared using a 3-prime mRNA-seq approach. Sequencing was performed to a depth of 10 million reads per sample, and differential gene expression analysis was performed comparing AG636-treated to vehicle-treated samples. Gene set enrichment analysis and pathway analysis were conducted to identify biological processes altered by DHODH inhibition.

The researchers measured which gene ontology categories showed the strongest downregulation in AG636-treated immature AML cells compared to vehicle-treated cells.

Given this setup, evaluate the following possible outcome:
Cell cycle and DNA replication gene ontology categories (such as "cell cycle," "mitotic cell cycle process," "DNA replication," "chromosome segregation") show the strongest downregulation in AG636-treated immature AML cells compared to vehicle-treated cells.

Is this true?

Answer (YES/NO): NO